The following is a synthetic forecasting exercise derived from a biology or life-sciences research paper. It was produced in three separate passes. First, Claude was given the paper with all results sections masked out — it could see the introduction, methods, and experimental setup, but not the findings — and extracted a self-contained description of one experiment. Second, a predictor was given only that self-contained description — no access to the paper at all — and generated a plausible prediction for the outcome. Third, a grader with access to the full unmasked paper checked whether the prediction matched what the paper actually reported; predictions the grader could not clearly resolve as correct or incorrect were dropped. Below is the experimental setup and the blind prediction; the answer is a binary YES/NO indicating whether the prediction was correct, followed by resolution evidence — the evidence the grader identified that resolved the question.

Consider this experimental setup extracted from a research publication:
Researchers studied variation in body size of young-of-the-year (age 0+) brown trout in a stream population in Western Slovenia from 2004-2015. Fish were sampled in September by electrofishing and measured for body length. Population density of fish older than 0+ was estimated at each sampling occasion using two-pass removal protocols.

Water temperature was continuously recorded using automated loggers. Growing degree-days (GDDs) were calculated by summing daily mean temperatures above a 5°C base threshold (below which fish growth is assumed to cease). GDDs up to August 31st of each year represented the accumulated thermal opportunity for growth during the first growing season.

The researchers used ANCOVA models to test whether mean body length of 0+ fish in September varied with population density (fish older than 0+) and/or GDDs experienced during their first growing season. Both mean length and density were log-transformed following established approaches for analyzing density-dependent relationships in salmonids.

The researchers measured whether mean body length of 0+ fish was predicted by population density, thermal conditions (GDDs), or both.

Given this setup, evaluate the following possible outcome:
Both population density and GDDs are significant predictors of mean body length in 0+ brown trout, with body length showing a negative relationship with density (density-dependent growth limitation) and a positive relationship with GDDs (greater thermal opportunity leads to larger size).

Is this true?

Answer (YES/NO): NO